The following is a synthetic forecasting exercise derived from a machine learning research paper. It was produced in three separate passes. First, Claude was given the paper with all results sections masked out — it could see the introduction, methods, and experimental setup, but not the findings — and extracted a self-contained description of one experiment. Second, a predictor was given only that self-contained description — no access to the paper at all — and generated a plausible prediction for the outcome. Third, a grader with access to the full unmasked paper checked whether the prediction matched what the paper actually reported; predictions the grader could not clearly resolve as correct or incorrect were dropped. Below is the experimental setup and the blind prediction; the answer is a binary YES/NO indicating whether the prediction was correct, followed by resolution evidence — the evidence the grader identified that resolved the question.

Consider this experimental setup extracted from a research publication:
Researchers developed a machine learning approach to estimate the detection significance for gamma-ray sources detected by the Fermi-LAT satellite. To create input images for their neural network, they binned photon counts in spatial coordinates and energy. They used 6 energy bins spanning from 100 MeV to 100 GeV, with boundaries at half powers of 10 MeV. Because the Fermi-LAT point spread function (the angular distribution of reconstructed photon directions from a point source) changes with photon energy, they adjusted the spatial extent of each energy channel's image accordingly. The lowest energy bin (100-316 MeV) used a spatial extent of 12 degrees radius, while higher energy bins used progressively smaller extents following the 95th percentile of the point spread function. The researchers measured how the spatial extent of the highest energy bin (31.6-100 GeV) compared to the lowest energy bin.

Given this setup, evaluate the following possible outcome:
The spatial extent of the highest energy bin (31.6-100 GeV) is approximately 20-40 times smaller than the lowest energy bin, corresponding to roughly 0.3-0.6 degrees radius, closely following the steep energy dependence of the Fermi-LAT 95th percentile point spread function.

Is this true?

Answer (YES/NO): YES